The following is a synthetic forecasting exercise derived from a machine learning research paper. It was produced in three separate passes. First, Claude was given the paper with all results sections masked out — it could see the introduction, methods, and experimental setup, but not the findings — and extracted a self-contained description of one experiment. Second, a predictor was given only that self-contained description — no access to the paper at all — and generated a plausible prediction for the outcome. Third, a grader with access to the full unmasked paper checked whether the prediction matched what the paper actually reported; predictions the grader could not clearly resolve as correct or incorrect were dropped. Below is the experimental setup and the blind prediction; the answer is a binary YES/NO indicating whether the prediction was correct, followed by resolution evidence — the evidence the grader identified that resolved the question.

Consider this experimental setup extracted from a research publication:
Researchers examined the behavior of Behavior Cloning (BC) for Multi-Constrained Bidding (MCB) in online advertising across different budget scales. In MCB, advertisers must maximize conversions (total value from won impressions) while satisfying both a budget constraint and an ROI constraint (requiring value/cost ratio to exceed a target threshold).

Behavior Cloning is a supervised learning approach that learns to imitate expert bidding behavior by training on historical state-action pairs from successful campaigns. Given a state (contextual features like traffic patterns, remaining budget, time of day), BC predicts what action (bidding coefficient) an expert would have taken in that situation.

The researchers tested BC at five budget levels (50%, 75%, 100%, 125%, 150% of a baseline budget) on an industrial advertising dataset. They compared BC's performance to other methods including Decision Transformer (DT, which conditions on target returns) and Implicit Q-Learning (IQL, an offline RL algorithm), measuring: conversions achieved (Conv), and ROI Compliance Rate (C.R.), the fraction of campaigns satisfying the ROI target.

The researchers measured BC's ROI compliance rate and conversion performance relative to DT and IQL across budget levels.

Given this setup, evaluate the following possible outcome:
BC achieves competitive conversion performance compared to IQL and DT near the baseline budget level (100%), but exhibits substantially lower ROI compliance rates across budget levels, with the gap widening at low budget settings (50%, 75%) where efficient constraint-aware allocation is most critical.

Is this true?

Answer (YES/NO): NO